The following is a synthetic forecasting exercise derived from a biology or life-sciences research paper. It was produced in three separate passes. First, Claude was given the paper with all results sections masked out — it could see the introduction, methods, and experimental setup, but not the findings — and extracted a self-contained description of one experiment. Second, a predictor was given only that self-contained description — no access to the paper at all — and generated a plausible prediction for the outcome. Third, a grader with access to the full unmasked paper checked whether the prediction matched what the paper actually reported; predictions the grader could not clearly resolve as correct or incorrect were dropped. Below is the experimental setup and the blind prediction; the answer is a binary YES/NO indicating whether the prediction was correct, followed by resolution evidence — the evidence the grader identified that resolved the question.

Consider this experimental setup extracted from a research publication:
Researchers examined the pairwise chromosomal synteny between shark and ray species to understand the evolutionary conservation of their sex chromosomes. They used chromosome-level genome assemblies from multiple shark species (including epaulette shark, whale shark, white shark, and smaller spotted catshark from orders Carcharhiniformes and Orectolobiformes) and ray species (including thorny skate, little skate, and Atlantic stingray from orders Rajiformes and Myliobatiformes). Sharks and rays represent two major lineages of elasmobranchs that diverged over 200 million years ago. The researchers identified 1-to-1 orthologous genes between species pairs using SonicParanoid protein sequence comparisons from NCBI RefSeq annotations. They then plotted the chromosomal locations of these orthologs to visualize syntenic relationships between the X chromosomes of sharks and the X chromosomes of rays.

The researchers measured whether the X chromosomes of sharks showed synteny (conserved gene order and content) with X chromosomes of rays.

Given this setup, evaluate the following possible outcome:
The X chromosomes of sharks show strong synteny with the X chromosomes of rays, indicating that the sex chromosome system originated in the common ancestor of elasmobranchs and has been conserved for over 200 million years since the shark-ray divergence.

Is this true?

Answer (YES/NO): YES